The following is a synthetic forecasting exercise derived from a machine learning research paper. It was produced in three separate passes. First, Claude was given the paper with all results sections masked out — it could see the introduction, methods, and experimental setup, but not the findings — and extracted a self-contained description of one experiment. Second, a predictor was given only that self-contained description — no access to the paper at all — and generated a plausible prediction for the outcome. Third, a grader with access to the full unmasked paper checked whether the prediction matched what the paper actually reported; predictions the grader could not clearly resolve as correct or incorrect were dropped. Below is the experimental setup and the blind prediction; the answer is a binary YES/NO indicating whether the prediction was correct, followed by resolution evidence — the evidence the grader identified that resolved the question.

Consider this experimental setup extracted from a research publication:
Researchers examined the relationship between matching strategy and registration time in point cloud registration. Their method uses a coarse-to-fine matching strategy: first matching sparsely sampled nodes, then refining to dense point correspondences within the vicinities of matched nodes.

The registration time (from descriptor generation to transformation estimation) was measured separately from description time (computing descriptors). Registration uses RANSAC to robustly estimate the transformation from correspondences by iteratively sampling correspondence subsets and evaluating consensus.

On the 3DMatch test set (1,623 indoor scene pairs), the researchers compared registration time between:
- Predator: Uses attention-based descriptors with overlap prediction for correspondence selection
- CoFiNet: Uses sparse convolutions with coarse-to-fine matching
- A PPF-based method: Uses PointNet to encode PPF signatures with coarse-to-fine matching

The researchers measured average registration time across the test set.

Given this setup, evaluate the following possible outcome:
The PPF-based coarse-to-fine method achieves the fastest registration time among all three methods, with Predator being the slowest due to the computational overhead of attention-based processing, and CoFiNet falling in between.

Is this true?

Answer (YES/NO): NO